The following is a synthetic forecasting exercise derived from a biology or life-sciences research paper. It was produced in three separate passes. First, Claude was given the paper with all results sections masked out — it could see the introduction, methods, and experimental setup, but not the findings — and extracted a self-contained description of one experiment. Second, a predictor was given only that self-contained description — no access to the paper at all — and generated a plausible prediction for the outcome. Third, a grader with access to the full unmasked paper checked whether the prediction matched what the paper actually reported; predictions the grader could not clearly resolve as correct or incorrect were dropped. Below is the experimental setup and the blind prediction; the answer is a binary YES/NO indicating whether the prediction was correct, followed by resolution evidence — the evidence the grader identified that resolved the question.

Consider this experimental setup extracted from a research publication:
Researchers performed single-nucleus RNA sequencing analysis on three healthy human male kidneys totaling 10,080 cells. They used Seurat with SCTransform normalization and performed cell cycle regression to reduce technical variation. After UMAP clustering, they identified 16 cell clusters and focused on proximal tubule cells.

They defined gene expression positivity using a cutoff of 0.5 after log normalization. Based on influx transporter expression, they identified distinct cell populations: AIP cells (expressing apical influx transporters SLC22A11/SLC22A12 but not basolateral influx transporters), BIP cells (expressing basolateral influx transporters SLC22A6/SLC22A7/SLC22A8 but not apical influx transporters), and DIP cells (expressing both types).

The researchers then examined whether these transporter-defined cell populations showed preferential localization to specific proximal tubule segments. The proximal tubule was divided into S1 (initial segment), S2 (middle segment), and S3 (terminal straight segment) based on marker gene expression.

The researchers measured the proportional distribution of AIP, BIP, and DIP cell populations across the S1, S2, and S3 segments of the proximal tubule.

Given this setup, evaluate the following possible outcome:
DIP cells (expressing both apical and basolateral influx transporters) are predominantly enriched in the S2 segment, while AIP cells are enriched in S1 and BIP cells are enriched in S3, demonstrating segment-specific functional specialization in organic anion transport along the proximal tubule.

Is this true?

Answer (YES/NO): NO